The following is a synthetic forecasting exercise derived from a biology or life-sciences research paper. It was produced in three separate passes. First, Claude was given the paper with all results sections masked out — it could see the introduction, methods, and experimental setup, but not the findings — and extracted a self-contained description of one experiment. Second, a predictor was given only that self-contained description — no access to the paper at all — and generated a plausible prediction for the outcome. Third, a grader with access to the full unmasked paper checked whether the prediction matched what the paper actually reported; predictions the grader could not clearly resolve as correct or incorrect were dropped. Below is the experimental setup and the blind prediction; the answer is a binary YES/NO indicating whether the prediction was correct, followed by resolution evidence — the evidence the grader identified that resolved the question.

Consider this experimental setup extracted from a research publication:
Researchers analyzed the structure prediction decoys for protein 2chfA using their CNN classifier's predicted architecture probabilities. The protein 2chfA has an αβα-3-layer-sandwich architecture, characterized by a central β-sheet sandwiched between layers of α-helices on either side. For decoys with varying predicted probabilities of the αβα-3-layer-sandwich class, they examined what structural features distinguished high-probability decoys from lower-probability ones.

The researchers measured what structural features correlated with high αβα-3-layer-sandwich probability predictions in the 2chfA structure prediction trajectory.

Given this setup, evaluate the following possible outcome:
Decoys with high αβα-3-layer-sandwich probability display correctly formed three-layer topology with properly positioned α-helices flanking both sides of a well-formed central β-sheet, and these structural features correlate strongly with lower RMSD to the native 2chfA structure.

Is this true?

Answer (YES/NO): NO